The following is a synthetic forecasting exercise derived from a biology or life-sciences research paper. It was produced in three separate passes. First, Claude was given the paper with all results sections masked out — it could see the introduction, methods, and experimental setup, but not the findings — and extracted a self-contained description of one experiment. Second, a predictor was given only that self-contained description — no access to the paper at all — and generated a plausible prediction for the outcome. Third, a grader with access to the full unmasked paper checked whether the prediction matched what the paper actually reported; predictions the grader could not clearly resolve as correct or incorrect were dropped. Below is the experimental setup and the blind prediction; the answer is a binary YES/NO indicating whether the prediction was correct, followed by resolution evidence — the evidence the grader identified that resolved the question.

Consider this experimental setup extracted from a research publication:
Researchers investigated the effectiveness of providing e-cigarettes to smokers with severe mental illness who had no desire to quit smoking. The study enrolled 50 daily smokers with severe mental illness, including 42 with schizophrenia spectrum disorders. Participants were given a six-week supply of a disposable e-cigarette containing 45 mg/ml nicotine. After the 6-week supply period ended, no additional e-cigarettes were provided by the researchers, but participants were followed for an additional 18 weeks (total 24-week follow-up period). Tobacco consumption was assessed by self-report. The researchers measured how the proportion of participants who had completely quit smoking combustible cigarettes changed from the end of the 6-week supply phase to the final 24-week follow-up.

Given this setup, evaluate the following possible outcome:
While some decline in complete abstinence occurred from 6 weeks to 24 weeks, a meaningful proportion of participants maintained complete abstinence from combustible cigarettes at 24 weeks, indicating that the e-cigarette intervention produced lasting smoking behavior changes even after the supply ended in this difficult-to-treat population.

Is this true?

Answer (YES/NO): NO